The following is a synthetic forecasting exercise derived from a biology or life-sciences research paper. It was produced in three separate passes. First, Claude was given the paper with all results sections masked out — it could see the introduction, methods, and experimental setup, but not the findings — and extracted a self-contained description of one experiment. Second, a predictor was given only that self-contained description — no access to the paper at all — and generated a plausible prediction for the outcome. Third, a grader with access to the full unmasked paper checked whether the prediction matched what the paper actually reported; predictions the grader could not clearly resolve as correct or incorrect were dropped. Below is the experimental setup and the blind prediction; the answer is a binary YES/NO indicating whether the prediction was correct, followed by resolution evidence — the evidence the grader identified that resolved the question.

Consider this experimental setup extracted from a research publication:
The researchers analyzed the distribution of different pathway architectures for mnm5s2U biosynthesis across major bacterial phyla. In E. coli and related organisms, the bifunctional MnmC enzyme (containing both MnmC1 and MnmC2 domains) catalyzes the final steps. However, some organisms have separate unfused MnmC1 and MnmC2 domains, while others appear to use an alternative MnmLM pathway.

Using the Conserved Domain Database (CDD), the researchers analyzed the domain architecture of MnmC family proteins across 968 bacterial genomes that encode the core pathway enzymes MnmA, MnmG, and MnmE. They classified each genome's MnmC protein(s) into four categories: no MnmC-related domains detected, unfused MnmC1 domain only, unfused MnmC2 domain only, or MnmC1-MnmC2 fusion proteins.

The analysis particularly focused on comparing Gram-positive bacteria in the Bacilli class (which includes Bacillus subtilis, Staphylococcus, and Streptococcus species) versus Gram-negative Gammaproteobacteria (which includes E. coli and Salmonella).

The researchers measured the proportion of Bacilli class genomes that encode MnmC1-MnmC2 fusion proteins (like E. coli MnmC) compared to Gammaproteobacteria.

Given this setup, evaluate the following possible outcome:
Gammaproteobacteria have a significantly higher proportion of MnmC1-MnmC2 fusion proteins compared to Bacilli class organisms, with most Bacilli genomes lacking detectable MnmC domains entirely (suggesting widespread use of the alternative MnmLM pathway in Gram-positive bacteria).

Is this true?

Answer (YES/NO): YES